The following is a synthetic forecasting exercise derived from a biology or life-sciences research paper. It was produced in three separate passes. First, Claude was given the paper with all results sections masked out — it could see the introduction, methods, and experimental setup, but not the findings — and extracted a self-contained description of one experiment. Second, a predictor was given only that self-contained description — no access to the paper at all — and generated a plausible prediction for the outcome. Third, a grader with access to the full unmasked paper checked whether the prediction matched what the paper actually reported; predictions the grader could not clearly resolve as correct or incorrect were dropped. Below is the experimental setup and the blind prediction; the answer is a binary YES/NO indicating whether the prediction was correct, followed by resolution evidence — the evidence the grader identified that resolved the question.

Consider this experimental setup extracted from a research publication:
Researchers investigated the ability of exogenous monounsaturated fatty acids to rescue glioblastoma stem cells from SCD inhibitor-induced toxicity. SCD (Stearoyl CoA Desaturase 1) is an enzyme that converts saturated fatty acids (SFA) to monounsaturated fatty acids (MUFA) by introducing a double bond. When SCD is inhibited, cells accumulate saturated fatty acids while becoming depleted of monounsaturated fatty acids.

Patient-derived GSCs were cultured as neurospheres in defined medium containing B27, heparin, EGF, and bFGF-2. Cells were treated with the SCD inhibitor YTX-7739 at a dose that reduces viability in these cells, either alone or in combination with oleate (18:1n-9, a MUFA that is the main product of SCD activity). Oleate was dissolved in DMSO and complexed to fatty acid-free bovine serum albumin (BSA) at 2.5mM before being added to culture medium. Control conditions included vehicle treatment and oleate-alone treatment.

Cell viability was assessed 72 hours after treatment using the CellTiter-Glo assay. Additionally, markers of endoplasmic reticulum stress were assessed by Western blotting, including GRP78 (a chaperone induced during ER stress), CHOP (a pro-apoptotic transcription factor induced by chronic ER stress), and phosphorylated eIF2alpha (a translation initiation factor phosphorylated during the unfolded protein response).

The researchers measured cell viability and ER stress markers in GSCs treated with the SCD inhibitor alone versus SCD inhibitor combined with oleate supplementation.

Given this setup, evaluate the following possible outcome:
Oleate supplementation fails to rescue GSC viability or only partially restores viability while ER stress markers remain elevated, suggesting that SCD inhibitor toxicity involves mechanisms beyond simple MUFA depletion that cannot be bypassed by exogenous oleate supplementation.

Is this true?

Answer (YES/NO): NO